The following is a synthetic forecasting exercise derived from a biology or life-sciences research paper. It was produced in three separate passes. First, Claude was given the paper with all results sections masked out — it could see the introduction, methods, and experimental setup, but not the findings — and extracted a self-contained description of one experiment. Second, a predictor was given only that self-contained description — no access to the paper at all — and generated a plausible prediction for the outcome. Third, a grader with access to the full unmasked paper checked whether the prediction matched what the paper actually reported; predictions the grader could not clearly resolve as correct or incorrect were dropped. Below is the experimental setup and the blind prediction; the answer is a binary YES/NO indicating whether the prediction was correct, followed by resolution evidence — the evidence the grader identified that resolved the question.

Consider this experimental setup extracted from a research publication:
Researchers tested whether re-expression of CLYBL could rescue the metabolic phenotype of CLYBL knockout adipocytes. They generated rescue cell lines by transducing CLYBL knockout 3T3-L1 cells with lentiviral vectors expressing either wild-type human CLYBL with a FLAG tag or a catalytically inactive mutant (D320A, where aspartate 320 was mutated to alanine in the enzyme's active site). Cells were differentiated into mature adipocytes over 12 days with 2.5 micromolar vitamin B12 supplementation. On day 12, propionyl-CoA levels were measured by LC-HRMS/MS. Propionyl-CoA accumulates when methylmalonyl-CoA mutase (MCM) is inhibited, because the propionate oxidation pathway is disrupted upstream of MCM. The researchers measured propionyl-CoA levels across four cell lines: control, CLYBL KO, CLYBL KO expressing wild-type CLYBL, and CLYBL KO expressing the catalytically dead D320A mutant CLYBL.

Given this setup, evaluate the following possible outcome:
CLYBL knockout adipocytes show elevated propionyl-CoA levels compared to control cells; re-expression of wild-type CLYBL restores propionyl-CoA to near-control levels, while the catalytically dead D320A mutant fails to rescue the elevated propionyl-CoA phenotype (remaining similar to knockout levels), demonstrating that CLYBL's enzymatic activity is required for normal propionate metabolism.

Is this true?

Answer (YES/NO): NO